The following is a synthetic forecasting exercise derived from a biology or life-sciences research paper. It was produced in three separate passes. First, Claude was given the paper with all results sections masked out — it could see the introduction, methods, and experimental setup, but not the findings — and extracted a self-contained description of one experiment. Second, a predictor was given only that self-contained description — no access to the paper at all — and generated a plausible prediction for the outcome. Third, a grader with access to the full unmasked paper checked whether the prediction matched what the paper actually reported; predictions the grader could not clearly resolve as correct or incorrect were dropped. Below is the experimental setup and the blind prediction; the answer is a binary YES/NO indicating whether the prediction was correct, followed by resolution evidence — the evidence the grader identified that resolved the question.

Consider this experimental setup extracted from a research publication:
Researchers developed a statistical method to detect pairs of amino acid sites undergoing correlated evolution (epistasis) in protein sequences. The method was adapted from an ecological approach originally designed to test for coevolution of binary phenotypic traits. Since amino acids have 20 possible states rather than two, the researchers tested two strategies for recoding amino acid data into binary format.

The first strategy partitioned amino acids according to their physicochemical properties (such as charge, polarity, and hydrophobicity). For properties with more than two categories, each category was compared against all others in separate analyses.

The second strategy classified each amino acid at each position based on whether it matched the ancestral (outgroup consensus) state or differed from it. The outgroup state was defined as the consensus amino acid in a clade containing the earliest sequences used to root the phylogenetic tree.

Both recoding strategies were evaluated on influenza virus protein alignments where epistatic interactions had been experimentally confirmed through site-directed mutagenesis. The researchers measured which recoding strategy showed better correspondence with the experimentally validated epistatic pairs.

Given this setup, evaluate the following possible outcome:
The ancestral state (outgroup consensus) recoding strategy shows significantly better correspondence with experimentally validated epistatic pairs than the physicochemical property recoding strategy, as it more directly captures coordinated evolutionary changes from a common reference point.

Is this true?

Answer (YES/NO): YES